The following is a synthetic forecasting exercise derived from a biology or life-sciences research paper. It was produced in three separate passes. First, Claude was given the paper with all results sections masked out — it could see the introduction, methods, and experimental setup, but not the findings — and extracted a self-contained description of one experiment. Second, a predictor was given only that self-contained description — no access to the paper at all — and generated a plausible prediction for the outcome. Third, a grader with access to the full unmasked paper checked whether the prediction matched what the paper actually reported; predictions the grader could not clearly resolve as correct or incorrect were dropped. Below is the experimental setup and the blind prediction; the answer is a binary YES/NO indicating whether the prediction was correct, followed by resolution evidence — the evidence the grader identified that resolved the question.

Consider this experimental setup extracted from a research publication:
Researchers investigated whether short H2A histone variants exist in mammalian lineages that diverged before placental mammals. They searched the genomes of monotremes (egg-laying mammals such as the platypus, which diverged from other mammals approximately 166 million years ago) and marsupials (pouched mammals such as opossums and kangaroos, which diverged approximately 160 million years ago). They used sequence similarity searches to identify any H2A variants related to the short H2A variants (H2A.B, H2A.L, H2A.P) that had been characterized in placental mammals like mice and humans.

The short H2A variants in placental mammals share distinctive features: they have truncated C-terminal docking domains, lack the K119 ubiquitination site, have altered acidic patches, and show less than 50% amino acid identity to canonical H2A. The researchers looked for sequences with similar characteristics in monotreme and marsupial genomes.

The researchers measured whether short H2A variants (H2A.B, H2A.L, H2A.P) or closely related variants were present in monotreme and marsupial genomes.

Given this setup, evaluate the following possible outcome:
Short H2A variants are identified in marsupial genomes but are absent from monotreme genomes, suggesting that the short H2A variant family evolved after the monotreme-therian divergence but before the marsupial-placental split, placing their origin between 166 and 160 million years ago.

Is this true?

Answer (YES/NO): NO